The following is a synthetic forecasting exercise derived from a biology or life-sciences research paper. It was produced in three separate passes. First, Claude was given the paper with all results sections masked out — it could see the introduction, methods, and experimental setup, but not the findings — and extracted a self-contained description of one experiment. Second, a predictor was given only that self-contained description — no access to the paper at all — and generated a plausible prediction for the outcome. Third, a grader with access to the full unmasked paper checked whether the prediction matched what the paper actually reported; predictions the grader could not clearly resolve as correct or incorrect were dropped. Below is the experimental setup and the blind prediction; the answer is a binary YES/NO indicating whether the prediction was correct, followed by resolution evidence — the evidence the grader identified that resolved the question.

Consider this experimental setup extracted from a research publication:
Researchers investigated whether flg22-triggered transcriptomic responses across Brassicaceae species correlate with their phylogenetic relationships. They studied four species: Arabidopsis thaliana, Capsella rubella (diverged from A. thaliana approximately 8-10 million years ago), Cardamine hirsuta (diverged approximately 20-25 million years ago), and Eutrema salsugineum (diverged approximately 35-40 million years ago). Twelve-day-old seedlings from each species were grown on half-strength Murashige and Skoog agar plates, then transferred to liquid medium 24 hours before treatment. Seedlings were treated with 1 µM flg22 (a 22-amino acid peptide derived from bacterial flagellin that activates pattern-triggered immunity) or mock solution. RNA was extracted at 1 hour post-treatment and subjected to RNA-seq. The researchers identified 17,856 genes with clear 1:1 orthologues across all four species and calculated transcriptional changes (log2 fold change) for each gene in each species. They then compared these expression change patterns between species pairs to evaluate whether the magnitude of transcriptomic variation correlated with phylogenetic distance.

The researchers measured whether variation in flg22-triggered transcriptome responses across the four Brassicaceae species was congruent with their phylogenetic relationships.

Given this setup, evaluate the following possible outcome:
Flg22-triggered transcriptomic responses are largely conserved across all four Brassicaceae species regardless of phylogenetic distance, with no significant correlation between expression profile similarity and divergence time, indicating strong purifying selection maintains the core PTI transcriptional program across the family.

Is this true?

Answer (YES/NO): NO